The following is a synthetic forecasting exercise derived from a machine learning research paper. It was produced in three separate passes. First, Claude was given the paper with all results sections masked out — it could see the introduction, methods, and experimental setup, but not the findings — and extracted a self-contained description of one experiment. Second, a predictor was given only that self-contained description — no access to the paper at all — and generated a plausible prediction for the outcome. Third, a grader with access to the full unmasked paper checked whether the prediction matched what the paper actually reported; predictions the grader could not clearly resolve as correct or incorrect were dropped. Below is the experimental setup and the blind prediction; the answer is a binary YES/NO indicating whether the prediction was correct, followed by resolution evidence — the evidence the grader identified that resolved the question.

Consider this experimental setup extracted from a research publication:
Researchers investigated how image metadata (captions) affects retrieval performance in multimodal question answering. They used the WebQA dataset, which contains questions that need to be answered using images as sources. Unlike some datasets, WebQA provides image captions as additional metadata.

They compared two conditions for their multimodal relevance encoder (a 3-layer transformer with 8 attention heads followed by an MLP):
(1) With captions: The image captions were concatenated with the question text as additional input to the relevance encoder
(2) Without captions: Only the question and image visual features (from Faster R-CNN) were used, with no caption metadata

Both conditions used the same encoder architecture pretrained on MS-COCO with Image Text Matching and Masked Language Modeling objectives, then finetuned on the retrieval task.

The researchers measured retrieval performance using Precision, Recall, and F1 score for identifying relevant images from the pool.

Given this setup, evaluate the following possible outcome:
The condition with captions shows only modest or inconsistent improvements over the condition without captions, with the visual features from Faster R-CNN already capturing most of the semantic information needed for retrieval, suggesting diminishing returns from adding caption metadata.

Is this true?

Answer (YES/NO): NO